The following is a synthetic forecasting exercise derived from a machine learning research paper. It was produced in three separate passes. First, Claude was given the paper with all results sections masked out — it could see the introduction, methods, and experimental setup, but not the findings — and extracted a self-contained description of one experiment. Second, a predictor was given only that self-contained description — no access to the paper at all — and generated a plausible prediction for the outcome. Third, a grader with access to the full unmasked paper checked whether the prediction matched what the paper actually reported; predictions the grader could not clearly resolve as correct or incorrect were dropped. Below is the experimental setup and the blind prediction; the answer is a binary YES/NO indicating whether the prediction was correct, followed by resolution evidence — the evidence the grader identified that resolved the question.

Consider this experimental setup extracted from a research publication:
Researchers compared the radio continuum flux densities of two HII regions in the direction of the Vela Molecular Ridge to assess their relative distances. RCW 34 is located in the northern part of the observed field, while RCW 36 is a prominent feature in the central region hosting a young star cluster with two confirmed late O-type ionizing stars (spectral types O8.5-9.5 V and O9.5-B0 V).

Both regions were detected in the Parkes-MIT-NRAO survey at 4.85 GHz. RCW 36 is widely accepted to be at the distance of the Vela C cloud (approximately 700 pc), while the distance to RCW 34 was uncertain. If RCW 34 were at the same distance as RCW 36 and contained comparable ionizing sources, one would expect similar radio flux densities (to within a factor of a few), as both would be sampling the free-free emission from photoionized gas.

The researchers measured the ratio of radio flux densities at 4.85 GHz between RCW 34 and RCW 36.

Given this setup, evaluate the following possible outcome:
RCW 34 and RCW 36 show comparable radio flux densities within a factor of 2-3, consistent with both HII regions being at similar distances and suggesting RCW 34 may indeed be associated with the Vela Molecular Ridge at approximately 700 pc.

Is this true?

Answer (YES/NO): NO